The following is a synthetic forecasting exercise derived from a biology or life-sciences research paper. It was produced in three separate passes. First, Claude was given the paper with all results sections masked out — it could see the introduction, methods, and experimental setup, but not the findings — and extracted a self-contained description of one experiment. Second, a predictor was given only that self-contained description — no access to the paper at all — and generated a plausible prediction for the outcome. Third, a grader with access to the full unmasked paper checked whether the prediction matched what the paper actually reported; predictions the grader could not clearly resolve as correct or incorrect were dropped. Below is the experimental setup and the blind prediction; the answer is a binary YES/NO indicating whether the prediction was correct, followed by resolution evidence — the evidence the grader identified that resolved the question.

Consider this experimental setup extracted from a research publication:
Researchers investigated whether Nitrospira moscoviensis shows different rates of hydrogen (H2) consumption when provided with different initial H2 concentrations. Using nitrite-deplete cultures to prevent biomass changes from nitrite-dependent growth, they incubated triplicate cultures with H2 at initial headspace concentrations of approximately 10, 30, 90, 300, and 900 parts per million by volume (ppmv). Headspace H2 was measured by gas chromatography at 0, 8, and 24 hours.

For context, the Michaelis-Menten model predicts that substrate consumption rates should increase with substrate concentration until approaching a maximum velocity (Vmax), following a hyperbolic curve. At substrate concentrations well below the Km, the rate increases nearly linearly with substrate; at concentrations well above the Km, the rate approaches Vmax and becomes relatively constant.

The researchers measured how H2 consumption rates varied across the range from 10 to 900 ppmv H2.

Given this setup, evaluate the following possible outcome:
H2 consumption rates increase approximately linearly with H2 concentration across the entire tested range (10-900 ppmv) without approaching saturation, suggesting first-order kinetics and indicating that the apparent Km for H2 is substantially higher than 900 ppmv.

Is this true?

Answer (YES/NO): NO